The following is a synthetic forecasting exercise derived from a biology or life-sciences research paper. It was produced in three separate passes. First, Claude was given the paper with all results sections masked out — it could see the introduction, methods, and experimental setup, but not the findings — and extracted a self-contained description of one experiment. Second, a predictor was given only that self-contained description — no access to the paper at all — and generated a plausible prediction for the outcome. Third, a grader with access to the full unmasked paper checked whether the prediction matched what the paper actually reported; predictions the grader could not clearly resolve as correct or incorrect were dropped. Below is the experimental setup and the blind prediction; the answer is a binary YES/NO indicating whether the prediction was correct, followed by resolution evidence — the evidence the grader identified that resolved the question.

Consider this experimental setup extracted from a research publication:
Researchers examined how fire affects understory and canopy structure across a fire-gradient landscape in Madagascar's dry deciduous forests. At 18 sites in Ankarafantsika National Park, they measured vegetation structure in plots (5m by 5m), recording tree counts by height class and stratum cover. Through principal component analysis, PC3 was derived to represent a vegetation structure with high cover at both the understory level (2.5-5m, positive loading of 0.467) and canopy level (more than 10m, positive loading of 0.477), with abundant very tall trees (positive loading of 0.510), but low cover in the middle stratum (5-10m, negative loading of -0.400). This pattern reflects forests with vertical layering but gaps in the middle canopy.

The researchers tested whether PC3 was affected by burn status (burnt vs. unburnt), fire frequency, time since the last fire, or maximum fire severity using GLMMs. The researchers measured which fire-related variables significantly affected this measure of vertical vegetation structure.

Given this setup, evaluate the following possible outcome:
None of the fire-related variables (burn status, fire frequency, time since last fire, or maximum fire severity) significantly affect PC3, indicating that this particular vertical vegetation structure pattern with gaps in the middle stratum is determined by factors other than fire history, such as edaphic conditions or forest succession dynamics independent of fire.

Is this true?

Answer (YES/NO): NO